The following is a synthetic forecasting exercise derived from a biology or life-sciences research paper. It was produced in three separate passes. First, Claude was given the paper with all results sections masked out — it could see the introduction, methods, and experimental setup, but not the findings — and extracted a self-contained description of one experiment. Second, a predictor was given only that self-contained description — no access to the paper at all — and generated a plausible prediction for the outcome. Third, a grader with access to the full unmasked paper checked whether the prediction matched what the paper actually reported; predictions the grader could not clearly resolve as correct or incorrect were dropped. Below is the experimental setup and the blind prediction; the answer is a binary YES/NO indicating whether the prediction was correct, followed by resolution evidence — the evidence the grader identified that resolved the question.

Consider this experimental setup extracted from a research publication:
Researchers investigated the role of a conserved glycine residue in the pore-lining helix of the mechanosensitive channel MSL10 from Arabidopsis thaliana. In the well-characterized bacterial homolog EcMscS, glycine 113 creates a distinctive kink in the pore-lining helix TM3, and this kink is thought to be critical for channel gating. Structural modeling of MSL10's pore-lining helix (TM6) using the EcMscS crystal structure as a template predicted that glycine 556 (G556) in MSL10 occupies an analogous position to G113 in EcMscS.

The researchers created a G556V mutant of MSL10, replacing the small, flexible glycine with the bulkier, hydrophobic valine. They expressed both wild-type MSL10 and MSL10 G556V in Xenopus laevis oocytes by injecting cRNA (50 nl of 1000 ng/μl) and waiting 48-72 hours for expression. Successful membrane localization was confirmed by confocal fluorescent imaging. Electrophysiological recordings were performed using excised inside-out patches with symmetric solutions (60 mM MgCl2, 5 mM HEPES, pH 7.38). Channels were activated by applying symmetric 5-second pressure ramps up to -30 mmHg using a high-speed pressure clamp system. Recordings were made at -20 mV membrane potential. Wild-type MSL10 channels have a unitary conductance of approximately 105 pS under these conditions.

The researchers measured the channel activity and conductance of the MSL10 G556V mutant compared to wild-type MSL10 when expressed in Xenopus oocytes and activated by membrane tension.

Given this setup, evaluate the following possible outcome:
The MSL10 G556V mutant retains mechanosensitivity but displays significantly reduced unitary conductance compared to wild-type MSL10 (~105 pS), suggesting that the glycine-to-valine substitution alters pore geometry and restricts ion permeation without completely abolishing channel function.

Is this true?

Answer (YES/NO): NO